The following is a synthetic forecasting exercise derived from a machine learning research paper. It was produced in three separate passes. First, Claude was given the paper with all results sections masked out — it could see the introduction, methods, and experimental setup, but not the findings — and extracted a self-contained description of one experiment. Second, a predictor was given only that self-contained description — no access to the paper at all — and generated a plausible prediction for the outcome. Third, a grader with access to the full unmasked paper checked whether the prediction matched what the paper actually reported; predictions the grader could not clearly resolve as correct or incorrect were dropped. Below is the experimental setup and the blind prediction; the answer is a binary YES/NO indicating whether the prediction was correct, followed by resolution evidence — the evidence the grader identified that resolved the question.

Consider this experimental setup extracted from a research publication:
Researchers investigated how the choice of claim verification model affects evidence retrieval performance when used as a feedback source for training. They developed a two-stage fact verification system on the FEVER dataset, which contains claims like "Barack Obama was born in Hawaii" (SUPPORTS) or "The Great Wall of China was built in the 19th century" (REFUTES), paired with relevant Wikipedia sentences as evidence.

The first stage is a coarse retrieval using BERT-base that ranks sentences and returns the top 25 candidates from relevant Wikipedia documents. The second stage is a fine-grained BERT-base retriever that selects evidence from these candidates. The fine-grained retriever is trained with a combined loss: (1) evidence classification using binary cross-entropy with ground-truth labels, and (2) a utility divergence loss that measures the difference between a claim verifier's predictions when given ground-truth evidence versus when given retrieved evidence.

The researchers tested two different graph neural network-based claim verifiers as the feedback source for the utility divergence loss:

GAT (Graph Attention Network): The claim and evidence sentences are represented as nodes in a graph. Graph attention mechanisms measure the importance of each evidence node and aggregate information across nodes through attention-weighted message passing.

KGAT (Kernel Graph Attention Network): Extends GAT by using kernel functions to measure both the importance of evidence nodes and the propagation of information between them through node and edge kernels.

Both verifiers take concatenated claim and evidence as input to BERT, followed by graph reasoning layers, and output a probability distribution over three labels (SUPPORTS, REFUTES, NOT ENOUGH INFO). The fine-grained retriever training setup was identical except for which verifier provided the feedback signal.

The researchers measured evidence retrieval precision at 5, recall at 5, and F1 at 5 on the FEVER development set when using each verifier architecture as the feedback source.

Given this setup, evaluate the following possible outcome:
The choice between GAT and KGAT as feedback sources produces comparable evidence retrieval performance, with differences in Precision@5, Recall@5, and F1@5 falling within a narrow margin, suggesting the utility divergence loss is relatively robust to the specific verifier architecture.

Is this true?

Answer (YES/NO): NO